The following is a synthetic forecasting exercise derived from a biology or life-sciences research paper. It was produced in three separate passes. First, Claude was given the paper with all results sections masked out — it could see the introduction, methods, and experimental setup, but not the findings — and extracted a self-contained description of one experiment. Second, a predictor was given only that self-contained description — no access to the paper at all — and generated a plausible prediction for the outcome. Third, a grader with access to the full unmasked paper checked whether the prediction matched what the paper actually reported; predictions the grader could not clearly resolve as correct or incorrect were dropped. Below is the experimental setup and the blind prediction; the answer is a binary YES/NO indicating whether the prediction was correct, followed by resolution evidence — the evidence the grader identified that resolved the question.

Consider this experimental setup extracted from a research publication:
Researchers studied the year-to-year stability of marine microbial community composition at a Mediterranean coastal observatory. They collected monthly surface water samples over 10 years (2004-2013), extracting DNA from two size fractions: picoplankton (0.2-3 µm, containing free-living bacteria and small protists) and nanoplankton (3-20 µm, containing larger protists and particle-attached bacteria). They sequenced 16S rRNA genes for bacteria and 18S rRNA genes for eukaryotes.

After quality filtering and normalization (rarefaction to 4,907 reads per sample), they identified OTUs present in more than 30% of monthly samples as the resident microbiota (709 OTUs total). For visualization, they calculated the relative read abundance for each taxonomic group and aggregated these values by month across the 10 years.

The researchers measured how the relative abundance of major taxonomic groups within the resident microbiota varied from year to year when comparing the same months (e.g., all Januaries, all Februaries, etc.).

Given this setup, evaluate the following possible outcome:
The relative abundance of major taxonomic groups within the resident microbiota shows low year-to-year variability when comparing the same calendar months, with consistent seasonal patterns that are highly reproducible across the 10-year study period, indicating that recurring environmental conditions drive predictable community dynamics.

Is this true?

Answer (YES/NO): YES